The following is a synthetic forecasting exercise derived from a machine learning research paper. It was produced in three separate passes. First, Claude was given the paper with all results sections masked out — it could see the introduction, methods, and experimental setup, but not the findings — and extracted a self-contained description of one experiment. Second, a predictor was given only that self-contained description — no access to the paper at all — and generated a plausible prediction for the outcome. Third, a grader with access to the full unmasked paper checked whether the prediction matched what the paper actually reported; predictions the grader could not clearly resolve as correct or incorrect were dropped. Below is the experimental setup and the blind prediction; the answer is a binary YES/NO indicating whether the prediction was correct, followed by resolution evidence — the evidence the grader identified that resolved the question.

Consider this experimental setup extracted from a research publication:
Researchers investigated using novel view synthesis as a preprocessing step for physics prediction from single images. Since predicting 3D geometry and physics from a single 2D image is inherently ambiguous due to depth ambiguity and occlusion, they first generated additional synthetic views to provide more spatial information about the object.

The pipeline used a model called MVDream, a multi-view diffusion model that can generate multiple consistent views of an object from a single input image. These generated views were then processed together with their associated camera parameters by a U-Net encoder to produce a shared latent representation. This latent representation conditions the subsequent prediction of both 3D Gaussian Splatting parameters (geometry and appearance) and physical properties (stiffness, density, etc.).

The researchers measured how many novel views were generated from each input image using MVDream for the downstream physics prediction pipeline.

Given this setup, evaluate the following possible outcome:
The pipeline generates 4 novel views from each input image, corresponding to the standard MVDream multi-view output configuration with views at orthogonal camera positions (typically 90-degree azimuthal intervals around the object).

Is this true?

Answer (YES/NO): YES